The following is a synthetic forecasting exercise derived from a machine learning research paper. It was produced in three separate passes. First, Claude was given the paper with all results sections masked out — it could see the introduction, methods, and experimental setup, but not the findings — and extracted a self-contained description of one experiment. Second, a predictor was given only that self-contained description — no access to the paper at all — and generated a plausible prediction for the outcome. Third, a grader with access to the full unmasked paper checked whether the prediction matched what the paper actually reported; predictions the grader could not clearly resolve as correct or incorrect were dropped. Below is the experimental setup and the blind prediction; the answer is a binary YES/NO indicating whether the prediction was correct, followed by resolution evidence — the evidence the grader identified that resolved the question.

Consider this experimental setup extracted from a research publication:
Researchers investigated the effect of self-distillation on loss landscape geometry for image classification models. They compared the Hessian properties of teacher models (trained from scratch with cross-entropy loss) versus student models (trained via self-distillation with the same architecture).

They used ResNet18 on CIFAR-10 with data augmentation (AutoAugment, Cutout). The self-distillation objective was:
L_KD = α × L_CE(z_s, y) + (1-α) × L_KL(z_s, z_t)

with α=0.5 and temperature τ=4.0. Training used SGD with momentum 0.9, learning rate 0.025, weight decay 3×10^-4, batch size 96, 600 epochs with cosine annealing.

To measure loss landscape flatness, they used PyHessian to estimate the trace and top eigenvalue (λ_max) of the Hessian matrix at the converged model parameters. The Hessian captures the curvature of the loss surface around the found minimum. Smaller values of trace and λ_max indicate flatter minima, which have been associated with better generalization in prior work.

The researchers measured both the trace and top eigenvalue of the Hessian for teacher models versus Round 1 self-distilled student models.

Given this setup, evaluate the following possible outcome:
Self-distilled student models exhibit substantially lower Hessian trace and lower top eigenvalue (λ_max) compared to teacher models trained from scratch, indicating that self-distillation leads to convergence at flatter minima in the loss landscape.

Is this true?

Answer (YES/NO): YES